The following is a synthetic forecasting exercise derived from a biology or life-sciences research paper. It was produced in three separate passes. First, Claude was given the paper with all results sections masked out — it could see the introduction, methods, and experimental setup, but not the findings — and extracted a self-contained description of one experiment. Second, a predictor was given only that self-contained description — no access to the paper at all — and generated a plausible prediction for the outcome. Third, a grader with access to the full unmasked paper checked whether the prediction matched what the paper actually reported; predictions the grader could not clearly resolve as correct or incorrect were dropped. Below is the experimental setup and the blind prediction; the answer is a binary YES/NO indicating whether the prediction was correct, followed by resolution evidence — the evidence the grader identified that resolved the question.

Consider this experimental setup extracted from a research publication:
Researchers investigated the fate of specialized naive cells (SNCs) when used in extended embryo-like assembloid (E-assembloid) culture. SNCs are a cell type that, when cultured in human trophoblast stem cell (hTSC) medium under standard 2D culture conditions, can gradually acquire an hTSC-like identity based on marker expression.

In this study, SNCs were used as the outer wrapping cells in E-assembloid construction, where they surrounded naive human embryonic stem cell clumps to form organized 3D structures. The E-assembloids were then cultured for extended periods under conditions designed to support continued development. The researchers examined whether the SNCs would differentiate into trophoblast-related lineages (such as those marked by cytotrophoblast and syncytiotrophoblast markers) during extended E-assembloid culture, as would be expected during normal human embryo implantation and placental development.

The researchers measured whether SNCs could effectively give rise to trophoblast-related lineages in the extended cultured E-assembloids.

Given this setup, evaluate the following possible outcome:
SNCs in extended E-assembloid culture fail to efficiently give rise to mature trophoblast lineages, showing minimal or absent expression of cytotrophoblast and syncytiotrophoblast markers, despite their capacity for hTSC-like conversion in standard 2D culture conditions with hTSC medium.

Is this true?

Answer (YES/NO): YES